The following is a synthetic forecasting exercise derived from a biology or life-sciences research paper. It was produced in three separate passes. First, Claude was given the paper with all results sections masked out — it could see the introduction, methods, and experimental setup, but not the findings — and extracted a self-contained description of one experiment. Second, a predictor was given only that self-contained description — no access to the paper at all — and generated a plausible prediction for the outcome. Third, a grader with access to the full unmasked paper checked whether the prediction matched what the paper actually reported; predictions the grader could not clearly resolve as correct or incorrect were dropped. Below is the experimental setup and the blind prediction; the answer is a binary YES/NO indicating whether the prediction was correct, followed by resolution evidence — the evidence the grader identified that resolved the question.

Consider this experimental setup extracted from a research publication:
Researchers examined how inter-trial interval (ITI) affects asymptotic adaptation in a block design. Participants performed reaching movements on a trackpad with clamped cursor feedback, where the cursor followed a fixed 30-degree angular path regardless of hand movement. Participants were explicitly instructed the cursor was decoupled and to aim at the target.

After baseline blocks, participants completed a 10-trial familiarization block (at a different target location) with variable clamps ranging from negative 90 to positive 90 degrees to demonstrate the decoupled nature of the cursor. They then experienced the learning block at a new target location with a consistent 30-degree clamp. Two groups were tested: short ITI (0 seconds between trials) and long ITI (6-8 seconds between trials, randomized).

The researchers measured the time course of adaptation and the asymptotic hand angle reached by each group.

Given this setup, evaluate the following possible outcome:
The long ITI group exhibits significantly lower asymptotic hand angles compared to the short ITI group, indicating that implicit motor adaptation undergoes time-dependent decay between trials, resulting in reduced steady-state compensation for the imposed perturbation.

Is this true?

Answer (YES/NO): NO